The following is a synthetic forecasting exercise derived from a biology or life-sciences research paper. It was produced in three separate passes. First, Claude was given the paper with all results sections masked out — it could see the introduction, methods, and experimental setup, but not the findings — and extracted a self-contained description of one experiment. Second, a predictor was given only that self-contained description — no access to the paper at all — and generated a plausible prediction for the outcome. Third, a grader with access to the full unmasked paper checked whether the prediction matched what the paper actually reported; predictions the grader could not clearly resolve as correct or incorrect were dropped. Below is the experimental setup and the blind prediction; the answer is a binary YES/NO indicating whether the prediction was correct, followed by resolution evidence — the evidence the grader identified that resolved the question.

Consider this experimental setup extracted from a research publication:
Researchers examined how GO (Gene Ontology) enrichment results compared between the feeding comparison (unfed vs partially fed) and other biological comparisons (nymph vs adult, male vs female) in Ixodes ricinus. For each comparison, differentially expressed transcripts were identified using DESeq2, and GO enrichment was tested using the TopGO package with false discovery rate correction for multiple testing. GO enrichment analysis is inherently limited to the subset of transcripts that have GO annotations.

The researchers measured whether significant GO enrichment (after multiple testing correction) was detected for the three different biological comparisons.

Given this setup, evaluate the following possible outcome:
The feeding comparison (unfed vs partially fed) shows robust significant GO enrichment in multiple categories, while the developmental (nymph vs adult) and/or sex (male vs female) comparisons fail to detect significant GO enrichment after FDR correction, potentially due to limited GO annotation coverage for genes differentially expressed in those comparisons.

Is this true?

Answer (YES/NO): YES